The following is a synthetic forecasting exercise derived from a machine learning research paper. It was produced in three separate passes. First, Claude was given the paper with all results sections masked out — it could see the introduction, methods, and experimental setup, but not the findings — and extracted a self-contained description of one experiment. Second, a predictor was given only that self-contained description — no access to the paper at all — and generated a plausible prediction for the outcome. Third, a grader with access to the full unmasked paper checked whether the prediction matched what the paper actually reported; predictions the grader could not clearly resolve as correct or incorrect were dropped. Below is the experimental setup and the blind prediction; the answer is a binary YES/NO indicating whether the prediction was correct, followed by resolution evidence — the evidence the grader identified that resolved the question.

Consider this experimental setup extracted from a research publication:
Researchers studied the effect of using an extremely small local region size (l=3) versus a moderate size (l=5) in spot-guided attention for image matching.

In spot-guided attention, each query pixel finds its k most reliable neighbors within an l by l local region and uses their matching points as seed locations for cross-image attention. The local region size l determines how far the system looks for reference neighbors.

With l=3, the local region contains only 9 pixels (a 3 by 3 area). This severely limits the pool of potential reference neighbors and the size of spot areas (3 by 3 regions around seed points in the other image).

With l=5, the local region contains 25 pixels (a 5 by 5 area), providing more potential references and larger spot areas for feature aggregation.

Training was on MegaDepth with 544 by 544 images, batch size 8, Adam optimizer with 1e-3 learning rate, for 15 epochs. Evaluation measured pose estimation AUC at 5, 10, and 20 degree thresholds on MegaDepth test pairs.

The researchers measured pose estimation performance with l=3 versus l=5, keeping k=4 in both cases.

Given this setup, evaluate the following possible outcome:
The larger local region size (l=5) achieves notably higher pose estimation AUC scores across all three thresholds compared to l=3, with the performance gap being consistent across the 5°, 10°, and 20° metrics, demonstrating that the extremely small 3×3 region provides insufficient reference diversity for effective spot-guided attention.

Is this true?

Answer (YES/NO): YES